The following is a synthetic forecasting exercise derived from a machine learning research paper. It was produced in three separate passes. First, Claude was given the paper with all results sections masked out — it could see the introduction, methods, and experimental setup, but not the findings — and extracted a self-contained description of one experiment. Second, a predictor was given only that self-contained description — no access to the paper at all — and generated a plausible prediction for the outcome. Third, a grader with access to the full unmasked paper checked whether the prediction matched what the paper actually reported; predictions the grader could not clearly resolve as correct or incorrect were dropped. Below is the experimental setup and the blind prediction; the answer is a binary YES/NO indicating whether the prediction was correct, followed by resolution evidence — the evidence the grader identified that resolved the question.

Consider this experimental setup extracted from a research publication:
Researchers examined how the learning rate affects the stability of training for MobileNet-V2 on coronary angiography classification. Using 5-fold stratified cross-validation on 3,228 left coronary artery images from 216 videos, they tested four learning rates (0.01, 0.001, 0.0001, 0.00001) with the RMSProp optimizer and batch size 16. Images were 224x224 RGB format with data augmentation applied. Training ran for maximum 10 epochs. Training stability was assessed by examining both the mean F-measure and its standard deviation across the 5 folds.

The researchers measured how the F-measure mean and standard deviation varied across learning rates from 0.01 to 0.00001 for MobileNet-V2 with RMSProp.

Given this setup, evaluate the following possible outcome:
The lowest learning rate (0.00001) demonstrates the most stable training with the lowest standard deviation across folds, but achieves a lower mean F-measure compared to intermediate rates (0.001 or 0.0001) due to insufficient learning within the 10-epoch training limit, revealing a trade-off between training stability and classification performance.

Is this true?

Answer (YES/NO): NO